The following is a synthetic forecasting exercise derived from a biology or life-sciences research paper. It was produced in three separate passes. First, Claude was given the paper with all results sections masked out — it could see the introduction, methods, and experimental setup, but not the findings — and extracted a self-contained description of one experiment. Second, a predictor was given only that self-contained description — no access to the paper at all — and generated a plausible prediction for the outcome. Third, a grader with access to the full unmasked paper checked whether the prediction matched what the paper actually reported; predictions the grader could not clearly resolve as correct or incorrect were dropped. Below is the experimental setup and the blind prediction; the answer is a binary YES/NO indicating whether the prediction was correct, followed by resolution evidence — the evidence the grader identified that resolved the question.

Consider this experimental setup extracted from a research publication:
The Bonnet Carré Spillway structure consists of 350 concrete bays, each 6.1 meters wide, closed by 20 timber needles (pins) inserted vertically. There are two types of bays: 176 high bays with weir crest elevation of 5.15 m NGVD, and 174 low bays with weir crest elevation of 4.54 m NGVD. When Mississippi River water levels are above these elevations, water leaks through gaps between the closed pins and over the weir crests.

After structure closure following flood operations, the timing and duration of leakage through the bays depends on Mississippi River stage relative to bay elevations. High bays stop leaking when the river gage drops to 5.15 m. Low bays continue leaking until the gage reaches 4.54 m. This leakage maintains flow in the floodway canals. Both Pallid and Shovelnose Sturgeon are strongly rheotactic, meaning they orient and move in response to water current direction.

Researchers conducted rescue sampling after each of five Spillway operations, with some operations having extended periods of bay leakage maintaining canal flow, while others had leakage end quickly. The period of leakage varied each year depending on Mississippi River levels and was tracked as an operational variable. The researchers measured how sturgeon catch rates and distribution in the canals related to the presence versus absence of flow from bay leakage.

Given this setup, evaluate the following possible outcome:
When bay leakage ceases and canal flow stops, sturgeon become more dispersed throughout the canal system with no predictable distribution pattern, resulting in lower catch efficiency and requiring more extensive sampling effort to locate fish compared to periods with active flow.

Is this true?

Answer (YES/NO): NO